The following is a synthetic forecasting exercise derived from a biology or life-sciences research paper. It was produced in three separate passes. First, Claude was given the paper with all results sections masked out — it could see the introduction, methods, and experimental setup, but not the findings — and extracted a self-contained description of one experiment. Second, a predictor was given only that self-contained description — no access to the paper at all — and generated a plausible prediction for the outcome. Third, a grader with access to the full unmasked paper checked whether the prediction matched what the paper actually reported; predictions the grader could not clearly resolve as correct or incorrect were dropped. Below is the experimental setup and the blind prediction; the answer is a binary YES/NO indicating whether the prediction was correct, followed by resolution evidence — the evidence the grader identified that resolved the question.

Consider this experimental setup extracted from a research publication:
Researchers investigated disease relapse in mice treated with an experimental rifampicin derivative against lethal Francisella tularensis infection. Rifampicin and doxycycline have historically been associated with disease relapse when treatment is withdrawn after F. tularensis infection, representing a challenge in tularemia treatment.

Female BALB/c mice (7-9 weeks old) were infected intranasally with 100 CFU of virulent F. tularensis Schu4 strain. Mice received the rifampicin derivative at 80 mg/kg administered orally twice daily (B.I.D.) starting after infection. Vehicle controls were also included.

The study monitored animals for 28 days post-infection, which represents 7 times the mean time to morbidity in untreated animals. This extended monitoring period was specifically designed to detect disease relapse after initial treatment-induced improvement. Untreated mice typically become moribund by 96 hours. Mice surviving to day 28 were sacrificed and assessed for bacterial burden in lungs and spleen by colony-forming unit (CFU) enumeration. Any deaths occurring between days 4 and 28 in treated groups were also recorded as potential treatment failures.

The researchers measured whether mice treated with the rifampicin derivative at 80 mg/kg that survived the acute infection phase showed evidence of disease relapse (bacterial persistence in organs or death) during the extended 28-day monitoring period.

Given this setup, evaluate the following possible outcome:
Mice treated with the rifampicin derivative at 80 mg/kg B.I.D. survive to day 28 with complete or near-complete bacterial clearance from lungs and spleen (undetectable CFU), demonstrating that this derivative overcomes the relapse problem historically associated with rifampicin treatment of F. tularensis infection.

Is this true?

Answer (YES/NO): YES